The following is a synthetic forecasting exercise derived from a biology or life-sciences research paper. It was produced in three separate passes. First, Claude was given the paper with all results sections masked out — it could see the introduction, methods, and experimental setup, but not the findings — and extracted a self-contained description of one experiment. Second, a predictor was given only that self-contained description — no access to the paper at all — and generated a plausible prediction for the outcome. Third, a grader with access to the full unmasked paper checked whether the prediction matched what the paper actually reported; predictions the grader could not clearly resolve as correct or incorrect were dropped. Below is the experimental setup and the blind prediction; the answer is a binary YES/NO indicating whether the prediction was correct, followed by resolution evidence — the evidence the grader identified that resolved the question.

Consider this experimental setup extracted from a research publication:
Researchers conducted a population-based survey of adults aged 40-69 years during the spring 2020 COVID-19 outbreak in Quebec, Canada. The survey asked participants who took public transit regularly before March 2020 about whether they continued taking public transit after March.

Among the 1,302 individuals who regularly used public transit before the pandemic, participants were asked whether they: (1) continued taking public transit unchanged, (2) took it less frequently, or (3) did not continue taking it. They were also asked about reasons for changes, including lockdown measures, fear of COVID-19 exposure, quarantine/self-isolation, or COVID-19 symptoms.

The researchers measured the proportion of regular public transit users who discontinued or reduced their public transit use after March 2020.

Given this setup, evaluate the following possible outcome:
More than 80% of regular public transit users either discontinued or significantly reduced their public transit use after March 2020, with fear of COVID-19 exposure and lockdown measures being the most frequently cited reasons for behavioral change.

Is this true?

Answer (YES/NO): YES